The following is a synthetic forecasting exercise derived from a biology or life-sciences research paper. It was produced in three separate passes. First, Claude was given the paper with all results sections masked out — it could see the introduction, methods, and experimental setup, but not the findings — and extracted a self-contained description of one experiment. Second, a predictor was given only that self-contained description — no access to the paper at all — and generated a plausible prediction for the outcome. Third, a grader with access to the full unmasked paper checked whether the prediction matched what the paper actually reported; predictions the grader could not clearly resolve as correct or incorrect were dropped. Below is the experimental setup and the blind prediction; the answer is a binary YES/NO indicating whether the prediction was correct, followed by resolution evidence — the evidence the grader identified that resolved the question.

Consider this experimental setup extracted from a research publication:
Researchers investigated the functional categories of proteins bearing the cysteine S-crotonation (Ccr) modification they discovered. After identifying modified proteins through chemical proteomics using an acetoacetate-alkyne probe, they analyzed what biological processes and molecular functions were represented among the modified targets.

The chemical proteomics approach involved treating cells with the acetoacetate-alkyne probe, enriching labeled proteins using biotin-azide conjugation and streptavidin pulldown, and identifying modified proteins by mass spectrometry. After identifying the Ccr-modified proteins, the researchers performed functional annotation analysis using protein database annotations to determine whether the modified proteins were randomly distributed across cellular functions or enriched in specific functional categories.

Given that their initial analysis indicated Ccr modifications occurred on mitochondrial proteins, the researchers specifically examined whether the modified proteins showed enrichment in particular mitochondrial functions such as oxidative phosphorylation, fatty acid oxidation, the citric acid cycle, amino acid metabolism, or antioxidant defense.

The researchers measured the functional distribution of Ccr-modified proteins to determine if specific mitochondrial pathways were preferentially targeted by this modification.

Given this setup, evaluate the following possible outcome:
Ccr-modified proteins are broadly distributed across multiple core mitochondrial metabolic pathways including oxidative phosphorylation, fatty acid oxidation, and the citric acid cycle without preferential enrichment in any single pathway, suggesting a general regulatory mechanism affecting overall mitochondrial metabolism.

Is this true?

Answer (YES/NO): NO